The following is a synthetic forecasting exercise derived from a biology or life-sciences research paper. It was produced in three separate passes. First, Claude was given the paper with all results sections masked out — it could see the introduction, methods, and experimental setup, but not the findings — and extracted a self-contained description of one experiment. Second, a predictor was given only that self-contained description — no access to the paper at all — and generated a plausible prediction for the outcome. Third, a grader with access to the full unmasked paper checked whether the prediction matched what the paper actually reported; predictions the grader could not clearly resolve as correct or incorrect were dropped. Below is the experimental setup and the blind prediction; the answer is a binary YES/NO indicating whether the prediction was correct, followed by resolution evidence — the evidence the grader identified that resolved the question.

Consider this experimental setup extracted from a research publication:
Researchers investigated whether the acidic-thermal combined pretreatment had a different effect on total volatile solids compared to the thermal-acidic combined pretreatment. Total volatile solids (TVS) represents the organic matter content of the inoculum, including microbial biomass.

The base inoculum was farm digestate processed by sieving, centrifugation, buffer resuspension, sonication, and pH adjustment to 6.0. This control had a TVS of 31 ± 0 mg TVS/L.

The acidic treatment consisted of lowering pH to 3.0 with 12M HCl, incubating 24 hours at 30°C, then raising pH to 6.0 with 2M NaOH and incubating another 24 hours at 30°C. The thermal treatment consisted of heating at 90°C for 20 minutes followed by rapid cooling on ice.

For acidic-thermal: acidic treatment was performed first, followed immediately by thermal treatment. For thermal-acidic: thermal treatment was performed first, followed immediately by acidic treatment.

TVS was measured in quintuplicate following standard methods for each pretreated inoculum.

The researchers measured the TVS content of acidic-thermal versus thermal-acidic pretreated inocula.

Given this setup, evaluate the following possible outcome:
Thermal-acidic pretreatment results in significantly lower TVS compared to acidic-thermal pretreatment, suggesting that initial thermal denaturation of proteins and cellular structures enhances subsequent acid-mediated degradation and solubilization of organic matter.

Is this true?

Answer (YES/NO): YES